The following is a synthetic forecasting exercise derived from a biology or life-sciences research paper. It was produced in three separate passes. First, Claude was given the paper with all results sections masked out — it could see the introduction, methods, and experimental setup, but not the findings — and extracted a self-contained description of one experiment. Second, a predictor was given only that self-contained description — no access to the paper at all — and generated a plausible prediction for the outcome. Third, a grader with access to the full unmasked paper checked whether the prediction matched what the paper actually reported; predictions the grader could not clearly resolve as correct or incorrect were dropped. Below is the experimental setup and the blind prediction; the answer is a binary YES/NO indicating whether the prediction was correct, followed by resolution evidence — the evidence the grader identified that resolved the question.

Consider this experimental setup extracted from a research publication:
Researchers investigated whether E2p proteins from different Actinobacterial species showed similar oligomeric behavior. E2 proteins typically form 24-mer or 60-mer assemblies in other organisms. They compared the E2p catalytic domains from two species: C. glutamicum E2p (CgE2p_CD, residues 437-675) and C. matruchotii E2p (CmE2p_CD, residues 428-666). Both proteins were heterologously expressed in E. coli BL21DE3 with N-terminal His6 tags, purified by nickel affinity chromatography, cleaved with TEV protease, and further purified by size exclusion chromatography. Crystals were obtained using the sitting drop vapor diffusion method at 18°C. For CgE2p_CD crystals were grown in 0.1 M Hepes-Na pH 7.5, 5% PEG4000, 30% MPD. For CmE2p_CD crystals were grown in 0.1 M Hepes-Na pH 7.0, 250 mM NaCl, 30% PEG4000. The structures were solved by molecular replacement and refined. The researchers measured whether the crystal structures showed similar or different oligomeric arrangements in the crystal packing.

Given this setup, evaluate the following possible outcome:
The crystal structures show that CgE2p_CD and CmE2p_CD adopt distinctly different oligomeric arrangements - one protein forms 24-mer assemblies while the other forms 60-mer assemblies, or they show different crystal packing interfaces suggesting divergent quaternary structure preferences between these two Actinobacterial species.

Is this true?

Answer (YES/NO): NO